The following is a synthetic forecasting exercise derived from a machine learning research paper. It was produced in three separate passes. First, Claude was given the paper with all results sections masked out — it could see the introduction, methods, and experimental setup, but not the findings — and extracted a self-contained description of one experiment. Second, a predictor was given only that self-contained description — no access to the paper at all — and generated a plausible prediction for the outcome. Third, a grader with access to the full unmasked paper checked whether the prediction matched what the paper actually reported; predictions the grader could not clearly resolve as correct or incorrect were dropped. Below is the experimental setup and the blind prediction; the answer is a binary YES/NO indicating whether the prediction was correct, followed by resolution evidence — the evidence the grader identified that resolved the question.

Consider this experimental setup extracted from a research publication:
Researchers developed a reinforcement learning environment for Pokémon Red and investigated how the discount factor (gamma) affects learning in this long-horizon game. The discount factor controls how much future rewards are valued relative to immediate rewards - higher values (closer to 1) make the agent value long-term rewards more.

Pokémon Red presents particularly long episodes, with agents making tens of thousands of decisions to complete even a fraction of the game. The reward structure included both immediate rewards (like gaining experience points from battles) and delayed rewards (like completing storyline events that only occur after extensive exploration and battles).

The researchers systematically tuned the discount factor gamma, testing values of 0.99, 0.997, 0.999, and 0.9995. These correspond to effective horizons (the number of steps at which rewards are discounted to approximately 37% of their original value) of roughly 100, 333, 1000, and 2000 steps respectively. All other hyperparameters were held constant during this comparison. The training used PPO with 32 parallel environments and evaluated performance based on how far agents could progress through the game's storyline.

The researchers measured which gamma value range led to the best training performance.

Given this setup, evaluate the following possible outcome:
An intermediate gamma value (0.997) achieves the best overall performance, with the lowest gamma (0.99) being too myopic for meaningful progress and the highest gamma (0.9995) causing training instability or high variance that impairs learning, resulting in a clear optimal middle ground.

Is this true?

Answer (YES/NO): NO